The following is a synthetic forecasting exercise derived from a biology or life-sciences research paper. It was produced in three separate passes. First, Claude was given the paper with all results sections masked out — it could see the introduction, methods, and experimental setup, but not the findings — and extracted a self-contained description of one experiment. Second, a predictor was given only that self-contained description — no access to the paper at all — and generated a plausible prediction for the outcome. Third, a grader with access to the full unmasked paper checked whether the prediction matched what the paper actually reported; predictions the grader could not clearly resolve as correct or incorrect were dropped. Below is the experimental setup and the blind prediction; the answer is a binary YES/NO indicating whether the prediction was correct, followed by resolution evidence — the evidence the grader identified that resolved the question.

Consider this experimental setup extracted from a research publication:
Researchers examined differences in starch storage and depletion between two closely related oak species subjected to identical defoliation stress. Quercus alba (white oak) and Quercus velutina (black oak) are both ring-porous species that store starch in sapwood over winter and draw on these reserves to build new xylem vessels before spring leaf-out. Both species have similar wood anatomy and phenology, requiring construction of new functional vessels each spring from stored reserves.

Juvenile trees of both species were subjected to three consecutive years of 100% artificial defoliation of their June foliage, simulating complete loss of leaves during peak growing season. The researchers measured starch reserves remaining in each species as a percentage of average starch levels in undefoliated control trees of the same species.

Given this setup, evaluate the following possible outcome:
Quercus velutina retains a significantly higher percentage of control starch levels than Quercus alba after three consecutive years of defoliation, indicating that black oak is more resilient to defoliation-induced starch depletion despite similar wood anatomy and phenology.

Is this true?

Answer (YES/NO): NO